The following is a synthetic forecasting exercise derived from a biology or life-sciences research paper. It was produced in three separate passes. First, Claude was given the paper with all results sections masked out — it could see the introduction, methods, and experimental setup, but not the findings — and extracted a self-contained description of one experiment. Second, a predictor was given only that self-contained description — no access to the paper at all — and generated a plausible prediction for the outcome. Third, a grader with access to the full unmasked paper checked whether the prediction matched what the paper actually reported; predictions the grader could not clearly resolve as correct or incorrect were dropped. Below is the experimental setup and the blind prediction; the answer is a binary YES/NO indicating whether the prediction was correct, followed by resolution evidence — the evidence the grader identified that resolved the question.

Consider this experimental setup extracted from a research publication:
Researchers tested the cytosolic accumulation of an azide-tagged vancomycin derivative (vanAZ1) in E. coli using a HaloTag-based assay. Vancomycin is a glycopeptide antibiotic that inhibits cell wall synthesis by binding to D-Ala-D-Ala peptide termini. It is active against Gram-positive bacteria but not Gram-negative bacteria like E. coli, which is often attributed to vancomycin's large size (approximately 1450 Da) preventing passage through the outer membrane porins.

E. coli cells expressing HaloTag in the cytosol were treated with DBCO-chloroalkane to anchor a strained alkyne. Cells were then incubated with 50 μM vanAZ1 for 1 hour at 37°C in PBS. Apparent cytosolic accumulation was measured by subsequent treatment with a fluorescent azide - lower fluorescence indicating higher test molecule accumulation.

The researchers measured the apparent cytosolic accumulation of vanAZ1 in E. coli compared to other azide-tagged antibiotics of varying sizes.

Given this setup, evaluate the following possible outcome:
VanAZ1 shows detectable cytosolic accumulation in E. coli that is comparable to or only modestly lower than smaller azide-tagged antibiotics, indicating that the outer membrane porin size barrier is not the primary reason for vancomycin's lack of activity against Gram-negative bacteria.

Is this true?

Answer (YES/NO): NO